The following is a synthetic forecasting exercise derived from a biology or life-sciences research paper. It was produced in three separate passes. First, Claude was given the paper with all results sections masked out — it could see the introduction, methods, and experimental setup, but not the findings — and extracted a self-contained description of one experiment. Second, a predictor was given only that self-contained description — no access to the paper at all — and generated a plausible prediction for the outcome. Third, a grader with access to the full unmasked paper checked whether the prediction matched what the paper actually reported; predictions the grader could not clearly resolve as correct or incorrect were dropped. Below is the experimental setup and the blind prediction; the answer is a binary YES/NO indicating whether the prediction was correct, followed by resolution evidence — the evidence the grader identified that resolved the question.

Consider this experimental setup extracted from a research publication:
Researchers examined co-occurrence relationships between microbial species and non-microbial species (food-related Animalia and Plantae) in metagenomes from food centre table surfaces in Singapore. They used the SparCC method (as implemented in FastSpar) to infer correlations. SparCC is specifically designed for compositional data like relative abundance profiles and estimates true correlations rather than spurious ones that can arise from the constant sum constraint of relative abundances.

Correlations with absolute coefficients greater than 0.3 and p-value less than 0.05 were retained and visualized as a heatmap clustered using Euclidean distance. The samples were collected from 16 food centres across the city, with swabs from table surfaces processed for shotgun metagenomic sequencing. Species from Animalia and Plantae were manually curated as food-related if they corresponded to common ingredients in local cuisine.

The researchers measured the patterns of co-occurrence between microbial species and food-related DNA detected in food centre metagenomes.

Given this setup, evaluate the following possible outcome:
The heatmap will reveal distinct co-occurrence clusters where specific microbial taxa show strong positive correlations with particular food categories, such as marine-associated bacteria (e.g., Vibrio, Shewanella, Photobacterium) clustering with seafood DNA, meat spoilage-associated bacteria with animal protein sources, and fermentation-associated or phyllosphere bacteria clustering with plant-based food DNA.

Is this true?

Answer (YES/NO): NO